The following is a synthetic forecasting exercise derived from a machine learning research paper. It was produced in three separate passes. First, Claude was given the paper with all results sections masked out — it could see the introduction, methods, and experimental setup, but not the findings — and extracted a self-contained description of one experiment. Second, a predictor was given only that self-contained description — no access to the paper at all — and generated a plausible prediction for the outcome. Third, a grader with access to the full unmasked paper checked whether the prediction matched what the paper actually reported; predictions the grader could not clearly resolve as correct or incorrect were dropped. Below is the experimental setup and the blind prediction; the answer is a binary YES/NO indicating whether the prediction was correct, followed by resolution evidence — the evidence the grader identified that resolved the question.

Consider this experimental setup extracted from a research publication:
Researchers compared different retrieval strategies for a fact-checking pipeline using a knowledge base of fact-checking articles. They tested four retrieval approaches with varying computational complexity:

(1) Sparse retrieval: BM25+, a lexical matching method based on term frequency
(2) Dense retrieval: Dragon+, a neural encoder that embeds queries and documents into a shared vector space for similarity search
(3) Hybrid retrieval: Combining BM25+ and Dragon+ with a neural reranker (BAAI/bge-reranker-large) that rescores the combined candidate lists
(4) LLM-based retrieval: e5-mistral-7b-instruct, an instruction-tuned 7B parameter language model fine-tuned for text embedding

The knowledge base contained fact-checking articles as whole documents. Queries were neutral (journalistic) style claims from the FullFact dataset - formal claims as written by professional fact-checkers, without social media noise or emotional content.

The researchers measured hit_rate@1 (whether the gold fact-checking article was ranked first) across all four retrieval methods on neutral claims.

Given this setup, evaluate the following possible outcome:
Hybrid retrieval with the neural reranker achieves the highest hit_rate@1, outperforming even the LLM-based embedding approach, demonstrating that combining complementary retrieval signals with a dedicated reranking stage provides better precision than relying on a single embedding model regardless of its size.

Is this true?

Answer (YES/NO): YES